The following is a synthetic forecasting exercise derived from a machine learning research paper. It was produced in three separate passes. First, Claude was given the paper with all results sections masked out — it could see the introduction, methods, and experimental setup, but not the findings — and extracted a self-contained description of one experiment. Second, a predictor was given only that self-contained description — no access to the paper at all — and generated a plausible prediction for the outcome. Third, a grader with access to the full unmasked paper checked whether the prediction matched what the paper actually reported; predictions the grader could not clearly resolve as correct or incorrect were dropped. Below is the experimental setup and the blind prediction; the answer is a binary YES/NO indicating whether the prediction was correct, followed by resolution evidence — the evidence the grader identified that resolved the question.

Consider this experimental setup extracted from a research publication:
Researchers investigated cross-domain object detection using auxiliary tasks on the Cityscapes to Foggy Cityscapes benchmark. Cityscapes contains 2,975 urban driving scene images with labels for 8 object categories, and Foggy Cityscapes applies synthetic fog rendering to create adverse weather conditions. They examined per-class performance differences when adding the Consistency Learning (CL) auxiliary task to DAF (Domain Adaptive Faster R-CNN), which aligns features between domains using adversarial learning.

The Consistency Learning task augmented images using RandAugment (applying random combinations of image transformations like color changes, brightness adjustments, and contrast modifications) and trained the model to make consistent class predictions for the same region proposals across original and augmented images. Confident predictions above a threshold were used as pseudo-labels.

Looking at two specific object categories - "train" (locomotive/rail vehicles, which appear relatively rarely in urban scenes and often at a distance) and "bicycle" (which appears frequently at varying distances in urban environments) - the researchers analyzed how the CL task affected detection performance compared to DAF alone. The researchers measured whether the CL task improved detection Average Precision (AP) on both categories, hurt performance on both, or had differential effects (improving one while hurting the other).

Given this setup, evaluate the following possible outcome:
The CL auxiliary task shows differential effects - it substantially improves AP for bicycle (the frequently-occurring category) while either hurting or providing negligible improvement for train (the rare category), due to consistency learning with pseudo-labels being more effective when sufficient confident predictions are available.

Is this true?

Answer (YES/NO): YES